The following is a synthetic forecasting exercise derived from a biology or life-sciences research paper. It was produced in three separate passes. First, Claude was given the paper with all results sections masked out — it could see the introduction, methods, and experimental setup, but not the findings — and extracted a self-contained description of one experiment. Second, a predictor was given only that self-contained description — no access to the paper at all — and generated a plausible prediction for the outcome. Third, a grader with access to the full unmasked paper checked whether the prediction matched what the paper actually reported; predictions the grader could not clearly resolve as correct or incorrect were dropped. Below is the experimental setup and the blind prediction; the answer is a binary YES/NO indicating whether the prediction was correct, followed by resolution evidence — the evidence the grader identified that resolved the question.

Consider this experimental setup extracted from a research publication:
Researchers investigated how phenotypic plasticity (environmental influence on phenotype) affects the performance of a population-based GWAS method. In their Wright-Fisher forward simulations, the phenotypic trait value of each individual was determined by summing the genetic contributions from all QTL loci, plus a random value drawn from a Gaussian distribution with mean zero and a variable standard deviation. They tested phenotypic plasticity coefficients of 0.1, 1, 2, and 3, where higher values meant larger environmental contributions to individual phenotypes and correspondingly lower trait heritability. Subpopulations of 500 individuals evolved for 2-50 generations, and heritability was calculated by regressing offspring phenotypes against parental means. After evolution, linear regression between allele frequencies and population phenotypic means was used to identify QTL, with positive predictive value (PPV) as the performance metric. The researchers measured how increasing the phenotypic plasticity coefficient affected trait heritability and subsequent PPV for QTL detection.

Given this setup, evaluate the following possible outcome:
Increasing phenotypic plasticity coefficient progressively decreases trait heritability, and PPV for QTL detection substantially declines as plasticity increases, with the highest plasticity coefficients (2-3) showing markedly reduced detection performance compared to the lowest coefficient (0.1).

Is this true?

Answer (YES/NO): NO